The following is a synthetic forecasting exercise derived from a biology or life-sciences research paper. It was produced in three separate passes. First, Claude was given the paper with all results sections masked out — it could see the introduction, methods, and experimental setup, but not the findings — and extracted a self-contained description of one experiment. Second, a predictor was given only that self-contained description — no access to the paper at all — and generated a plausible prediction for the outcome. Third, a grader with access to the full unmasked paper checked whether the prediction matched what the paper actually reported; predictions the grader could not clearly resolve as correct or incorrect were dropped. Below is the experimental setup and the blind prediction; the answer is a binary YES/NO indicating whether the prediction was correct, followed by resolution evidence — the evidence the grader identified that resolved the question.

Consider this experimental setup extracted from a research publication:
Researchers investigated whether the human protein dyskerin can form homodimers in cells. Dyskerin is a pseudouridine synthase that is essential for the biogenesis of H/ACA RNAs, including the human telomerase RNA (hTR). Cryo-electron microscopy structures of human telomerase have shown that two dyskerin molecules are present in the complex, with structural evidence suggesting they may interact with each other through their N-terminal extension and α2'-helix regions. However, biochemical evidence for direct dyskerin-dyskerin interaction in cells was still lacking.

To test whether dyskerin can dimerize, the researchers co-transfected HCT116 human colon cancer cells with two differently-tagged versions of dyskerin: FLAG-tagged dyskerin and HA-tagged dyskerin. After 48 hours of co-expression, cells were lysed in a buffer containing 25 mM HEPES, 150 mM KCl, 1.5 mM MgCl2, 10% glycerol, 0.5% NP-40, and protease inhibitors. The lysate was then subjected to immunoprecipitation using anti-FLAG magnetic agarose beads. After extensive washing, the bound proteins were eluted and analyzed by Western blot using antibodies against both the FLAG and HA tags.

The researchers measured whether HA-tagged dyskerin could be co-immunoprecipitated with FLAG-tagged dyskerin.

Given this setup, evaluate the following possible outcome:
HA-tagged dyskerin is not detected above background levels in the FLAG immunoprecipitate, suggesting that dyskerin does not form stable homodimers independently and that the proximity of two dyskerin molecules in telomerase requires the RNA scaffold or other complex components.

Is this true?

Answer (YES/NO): NO